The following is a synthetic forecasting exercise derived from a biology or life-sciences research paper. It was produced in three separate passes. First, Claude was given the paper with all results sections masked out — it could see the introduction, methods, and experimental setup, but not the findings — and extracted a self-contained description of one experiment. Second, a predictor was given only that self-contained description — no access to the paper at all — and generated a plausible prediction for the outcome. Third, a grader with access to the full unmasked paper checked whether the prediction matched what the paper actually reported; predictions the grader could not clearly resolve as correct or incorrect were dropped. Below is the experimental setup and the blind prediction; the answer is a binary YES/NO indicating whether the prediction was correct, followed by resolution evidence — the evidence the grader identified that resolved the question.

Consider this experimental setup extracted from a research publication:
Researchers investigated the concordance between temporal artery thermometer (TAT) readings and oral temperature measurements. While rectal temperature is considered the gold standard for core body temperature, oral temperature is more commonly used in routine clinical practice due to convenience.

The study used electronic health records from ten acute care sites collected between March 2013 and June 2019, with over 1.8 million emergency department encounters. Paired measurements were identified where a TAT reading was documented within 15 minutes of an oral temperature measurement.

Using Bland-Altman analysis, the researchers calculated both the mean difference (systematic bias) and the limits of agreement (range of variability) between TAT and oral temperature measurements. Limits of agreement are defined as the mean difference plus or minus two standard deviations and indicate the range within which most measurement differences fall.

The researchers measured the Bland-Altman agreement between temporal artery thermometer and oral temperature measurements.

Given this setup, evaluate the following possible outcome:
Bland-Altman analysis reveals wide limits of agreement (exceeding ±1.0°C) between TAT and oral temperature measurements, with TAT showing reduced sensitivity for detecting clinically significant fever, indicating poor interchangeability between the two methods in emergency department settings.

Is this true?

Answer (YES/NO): YES